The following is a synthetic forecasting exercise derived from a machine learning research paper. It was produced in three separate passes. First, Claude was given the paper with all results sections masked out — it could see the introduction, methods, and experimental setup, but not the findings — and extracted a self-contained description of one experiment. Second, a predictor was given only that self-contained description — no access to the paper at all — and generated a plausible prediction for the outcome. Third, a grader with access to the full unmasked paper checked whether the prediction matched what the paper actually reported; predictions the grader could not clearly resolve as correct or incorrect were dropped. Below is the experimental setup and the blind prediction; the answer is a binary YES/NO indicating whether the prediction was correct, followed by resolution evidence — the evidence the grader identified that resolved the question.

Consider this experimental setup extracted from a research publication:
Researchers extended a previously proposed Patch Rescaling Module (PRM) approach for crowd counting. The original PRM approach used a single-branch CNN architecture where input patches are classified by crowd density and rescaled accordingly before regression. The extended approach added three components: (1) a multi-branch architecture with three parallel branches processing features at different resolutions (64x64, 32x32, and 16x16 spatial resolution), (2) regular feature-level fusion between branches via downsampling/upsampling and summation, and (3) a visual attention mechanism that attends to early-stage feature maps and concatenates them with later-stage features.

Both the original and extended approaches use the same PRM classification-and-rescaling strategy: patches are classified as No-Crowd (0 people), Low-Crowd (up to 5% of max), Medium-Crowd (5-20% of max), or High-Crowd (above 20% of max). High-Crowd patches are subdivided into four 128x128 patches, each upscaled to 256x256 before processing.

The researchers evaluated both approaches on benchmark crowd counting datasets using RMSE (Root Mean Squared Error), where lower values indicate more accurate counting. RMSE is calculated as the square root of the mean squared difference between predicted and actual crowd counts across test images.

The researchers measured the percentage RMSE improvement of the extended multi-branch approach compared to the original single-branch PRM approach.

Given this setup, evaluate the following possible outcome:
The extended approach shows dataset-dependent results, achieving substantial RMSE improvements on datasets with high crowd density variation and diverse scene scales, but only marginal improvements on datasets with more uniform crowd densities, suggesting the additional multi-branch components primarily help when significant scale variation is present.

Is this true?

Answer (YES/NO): NO